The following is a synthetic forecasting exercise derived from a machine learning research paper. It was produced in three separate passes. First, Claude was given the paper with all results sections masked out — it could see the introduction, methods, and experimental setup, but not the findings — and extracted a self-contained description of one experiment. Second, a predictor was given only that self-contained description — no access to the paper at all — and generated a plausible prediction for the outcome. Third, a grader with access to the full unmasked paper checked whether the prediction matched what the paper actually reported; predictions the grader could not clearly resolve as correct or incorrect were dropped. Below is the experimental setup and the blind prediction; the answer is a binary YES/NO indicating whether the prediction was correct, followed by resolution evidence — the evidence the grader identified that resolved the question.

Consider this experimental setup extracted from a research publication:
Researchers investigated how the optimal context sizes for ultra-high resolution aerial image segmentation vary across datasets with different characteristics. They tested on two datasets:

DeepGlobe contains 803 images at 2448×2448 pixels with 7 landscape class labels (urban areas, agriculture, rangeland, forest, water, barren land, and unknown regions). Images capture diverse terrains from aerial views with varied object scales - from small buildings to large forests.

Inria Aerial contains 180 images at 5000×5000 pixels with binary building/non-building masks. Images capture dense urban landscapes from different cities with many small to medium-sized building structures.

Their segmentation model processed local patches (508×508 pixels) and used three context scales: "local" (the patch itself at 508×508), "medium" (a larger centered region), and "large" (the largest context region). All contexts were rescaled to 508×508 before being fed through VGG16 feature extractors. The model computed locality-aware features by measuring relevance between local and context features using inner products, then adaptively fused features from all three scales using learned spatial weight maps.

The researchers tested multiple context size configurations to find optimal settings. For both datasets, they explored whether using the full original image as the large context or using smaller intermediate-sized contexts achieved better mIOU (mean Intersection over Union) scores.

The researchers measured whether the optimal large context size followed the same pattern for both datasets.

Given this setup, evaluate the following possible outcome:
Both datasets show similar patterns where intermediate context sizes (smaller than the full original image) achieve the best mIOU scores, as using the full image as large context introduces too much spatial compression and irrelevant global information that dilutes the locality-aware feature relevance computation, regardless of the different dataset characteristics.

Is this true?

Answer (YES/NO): NO